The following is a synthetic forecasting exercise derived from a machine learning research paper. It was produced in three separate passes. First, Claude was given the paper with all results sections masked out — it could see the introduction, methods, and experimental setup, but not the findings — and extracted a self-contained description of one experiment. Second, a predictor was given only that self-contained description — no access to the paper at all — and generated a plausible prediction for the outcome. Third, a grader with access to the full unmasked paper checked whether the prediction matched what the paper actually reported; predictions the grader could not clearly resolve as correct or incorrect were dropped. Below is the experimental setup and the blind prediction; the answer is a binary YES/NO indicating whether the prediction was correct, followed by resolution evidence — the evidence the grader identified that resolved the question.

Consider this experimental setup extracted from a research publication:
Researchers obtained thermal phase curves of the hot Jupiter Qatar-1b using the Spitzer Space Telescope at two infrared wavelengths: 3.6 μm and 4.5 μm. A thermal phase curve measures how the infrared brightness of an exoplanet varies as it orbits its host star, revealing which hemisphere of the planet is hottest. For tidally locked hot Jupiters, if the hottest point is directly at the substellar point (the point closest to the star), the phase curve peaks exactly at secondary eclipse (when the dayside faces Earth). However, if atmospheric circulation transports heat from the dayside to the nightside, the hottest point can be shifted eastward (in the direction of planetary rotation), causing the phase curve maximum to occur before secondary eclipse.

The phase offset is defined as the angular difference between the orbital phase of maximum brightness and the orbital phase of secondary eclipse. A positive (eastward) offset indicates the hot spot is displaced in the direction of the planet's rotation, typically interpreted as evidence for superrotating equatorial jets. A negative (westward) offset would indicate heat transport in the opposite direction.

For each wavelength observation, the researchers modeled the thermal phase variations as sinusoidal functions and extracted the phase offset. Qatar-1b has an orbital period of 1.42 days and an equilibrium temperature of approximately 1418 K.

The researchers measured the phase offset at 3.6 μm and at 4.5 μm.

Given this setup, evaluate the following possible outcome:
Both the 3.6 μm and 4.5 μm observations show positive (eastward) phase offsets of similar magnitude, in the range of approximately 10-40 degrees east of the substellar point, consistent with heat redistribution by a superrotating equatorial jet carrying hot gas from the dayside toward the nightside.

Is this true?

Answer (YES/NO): NO